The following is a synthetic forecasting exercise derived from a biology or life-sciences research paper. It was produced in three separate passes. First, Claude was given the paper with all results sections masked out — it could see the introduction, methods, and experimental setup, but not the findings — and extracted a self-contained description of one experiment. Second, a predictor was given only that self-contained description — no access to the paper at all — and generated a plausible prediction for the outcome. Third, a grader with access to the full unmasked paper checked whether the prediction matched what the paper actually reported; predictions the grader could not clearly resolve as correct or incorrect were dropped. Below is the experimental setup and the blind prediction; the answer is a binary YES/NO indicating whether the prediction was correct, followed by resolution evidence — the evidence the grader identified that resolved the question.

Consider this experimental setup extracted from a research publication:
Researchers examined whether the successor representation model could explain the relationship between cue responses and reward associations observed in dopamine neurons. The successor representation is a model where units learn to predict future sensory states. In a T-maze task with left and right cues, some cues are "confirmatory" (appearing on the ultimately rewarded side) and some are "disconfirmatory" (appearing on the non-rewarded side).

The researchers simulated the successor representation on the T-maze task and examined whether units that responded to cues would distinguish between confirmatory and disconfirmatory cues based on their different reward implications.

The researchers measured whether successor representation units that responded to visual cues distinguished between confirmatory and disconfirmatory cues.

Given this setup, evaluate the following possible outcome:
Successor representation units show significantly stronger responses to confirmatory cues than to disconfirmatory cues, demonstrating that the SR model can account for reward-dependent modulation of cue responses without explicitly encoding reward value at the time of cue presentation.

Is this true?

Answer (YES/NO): NO